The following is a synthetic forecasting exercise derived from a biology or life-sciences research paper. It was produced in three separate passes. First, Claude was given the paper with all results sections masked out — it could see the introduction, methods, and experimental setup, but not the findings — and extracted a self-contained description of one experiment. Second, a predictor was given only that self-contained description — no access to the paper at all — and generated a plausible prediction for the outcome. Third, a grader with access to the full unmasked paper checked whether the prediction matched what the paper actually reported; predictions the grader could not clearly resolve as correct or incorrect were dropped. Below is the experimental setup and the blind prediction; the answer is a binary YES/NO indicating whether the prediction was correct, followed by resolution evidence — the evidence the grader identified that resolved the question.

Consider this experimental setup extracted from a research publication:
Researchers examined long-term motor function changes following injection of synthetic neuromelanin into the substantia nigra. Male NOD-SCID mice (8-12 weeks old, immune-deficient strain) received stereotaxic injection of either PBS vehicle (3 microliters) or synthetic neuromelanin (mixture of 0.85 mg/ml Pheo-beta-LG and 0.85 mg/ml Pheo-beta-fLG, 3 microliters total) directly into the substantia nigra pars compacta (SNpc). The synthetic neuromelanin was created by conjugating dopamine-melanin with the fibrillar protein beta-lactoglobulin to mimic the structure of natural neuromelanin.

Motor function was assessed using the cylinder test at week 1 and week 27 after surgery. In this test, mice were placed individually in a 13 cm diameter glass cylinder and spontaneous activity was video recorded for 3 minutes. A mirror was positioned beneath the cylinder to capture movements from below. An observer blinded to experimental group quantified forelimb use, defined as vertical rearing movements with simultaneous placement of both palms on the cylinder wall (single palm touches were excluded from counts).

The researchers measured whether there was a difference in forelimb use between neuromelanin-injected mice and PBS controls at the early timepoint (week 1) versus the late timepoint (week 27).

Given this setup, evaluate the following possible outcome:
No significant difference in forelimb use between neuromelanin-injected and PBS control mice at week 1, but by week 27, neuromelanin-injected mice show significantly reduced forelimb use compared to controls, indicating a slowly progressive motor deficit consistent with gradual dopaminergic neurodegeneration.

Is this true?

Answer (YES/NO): NO